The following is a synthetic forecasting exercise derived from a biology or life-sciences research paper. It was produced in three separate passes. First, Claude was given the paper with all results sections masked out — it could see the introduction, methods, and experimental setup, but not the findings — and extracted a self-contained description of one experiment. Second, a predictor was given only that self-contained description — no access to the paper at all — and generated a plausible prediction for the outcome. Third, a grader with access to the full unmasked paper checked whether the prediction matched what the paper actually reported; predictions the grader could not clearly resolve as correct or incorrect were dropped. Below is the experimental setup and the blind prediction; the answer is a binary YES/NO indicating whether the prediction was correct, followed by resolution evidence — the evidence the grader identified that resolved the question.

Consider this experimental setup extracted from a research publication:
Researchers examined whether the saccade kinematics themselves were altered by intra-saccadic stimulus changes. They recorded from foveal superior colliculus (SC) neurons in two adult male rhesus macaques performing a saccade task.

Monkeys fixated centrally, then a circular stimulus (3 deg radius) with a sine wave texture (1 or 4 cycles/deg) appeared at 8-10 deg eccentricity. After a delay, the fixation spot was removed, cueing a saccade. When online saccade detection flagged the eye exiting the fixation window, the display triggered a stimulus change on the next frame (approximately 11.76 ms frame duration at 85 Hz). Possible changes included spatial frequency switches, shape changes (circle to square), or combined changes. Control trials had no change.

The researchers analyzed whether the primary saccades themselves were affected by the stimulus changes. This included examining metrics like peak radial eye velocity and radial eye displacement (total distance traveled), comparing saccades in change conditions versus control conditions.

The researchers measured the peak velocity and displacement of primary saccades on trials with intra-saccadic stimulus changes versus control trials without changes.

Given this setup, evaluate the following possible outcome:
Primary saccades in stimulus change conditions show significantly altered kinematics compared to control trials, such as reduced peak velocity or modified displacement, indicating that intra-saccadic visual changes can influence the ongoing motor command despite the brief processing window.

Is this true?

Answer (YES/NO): NO